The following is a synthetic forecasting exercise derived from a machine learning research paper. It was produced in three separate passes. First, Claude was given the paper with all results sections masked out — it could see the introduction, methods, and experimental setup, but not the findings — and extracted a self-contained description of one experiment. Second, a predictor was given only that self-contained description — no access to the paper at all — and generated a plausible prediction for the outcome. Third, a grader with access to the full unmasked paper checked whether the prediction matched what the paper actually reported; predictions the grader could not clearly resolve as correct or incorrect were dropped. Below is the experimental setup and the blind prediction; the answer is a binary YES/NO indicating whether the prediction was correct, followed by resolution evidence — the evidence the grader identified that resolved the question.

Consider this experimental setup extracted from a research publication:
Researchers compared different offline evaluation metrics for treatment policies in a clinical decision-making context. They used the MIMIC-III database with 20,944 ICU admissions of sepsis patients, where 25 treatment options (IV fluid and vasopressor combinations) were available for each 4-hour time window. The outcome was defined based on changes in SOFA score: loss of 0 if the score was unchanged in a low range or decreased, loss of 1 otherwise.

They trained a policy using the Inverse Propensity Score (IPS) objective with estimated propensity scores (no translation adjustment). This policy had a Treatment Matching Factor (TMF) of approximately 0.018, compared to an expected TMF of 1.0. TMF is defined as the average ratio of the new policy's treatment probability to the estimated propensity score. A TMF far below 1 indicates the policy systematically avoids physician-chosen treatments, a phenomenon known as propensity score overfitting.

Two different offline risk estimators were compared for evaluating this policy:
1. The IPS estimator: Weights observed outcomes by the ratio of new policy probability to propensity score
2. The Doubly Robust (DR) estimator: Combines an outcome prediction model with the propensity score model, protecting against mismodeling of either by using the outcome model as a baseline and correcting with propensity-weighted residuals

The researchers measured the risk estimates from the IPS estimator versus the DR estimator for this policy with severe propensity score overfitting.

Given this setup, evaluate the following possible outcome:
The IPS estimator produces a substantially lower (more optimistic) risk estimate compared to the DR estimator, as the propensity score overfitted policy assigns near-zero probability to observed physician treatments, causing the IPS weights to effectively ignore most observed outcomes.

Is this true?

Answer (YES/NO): YES